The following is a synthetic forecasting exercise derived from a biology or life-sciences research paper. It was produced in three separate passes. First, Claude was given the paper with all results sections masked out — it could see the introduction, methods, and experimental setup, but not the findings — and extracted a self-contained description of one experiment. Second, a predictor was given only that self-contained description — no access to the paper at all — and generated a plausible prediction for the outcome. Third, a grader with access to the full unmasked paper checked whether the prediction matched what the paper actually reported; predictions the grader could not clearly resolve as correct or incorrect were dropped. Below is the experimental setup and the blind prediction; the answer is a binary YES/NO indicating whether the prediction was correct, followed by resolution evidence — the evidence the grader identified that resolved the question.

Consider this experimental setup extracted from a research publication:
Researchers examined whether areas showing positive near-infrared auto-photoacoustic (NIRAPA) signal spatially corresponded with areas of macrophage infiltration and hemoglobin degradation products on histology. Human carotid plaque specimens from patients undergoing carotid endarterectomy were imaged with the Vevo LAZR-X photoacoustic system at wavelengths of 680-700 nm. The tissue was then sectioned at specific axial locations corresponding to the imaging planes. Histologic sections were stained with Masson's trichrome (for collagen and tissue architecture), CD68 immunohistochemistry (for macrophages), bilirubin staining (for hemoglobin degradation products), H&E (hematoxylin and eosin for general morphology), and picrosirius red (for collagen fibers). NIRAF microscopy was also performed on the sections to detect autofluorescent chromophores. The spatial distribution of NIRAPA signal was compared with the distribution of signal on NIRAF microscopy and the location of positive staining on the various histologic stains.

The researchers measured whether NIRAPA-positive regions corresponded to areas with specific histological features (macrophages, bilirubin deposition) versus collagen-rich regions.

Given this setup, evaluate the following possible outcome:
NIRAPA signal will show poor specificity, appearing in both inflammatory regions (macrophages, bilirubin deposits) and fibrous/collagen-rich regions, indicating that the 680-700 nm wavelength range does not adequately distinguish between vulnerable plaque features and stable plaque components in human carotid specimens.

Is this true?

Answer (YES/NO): NO